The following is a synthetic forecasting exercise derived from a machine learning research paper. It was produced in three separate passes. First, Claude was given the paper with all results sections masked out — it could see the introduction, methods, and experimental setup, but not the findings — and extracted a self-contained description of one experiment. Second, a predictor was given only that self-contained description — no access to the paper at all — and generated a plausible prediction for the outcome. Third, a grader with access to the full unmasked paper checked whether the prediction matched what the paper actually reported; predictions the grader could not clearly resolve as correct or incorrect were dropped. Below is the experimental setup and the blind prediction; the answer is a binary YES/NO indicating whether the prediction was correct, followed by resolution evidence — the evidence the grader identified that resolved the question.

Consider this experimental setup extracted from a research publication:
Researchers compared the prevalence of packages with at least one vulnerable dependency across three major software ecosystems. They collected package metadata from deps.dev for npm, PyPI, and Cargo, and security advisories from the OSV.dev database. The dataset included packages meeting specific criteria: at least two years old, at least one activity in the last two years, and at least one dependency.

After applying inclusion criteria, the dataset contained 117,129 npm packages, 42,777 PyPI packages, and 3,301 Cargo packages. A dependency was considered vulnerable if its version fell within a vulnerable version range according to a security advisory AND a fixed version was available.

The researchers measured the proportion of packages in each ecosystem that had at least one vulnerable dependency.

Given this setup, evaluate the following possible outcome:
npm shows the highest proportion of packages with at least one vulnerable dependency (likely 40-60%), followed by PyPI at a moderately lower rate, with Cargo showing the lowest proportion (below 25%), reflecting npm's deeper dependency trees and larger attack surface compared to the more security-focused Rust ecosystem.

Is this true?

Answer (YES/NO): NO